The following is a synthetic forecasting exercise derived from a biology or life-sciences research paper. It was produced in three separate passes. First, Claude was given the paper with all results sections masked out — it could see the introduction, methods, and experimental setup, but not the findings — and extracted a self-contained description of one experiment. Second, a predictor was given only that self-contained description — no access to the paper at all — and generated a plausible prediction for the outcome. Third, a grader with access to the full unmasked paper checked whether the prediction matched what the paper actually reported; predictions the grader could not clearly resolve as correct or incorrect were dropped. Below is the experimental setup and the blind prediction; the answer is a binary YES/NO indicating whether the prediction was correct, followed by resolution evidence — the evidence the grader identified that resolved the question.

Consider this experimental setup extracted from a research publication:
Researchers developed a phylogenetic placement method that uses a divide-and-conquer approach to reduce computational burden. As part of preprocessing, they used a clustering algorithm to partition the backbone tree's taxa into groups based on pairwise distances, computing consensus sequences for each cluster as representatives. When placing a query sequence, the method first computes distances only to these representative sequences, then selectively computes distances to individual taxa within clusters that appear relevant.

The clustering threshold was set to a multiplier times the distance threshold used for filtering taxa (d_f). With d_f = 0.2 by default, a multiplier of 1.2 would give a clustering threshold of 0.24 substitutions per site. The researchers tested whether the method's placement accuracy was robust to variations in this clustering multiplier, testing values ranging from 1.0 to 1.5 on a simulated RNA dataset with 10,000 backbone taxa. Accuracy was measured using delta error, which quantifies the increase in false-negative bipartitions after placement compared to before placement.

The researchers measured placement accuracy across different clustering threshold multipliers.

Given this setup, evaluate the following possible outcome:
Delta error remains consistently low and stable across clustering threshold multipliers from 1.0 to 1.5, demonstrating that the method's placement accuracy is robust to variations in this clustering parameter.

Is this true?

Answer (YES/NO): YES